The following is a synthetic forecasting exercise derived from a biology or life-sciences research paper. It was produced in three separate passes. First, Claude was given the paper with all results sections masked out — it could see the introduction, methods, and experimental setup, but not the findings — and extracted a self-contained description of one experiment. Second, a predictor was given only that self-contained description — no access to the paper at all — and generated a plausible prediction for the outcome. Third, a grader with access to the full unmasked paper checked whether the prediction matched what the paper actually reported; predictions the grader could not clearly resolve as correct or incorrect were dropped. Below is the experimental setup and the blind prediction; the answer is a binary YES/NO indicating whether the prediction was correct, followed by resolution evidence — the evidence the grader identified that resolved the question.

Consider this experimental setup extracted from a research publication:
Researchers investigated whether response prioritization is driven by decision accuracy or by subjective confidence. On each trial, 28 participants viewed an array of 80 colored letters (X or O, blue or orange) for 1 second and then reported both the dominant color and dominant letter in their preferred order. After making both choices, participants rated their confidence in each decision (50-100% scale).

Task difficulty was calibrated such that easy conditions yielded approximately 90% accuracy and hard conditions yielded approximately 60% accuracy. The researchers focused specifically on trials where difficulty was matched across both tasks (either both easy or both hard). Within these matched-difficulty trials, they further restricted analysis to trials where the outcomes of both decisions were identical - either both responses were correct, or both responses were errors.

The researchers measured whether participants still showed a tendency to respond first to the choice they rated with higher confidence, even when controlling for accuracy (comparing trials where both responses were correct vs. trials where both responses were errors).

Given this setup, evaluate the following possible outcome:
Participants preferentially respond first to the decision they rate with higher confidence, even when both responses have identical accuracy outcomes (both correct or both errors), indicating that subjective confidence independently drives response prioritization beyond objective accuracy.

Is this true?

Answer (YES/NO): YES